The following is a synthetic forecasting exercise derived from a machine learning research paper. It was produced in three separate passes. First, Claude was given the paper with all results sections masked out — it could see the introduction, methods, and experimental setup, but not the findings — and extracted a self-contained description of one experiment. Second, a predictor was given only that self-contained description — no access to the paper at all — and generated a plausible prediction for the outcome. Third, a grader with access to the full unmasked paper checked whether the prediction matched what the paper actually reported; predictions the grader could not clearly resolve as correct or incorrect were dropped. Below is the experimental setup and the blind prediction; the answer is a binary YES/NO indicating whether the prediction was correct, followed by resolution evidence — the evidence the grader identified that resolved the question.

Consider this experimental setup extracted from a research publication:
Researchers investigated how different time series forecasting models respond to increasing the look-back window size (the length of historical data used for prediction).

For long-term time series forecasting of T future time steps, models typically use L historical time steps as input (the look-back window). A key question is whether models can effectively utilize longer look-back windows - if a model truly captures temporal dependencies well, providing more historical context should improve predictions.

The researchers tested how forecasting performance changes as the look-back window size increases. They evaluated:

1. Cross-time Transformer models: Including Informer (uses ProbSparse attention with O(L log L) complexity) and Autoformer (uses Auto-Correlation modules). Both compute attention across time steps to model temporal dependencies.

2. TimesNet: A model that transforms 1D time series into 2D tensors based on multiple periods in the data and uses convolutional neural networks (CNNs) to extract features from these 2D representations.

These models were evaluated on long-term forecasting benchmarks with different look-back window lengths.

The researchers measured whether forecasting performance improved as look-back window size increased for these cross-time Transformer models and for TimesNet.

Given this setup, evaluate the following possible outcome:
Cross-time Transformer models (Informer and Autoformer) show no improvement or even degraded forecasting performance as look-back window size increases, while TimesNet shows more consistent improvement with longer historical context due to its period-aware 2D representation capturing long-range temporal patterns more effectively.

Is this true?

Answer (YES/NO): NO